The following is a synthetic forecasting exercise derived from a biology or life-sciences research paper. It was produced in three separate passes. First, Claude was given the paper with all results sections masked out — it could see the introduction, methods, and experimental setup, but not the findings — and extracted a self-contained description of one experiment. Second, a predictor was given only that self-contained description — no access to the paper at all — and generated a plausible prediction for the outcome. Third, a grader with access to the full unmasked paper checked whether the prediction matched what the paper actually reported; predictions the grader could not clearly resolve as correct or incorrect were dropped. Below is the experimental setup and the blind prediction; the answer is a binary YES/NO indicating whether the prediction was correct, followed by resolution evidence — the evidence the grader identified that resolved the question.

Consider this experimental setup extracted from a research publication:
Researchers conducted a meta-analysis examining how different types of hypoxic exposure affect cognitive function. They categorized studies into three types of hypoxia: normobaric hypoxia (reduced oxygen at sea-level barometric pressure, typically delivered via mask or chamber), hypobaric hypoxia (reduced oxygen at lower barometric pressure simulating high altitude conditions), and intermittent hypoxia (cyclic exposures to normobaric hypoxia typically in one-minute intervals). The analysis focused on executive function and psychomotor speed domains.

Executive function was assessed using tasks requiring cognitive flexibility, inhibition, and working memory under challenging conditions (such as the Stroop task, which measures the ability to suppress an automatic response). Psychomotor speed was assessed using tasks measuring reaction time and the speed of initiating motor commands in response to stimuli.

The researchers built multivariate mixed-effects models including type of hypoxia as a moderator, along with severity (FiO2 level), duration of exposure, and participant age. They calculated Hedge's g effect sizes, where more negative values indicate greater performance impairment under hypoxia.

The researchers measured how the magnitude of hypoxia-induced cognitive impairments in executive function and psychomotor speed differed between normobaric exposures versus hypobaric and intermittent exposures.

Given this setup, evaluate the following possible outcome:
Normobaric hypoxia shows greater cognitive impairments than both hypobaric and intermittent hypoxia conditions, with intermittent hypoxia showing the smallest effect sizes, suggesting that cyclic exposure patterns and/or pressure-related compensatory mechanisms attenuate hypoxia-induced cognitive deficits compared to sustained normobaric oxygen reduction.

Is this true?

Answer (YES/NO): YES